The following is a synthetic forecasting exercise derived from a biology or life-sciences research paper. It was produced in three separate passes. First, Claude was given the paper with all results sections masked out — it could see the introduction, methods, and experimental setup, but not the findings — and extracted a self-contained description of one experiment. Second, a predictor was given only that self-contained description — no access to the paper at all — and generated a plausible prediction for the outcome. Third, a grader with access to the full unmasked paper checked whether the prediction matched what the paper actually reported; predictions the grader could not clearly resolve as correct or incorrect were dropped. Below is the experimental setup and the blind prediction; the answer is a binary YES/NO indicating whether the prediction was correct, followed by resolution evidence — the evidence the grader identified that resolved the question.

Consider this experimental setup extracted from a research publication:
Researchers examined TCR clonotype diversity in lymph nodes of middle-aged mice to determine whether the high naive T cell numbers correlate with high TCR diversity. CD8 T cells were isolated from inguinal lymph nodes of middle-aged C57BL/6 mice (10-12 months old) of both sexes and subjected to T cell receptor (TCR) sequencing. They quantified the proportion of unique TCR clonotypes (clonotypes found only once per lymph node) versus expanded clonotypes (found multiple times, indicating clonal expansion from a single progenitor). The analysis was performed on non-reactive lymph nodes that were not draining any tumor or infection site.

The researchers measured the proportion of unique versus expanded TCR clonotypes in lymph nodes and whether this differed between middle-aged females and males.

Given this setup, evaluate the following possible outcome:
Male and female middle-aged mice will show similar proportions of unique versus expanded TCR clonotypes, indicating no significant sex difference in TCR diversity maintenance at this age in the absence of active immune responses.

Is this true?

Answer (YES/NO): YES